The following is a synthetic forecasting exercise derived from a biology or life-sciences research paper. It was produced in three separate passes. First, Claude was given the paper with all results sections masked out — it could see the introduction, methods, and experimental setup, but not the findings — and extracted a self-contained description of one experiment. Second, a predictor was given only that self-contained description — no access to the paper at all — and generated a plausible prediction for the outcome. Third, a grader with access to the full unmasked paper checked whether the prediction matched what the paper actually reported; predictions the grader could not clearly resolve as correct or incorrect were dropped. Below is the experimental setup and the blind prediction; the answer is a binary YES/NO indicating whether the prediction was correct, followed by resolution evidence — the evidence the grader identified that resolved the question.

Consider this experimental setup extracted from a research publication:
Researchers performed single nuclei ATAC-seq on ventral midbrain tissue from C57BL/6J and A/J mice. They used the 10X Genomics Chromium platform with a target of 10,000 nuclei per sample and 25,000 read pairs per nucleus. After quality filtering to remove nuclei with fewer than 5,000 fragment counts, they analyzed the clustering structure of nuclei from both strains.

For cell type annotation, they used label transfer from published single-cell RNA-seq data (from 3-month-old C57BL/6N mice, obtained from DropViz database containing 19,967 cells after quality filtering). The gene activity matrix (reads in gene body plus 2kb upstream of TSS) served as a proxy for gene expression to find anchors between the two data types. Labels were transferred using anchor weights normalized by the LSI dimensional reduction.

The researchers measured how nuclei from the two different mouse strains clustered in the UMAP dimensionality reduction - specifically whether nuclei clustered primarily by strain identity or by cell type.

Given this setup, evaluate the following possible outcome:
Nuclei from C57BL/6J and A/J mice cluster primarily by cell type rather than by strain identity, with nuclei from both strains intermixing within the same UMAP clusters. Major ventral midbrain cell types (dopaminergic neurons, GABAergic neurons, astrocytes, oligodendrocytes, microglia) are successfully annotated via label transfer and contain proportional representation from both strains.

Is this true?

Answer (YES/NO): YES